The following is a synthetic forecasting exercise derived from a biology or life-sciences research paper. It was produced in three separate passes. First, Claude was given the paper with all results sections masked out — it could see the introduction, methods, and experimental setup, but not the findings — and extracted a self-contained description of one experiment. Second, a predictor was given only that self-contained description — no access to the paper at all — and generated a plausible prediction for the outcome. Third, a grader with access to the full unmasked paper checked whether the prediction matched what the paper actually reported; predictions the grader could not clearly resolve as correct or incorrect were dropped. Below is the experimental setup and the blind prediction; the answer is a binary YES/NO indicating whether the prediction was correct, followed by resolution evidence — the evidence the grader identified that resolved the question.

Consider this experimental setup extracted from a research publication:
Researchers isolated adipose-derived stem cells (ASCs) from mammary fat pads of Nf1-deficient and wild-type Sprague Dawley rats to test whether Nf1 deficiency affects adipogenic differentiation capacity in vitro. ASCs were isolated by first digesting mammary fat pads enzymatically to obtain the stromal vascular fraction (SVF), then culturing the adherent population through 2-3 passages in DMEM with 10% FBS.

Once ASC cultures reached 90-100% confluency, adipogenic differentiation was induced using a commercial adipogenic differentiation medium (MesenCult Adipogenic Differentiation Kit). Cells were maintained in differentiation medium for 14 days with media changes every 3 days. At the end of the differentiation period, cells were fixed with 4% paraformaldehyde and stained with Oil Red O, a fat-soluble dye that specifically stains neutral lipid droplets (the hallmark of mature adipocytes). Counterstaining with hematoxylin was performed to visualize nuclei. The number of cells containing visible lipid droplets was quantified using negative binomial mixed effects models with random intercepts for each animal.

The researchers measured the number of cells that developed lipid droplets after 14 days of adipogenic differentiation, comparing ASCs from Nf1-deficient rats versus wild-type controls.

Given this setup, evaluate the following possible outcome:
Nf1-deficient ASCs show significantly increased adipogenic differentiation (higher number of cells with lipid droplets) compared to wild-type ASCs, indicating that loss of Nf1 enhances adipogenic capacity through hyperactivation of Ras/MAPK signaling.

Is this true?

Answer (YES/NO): NO